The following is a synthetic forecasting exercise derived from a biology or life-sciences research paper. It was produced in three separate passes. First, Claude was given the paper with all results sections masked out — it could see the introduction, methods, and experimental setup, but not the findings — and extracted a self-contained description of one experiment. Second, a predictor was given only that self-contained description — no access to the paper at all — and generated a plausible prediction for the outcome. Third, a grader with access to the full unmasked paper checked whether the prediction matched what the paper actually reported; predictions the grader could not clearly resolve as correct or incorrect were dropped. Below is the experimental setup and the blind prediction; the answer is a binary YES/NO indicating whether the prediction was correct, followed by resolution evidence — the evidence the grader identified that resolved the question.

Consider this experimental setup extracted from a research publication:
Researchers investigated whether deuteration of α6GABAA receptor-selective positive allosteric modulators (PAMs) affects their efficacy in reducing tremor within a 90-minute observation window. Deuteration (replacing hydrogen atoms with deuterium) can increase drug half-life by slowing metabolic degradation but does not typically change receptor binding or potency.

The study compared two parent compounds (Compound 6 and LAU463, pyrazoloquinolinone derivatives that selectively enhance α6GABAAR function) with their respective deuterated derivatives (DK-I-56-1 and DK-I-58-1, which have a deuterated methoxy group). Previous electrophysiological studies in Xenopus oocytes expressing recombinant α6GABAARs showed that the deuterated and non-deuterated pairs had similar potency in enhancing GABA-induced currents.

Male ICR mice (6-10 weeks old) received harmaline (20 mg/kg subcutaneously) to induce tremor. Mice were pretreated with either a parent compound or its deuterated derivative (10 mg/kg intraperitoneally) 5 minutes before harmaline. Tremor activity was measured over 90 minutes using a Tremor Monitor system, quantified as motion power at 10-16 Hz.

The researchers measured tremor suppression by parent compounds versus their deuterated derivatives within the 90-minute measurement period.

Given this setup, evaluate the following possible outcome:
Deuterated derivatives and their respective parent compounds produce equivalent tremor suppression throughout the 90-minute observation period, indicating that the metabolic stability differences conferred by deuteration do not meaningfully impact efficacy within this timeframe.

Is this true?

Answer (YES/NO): YES